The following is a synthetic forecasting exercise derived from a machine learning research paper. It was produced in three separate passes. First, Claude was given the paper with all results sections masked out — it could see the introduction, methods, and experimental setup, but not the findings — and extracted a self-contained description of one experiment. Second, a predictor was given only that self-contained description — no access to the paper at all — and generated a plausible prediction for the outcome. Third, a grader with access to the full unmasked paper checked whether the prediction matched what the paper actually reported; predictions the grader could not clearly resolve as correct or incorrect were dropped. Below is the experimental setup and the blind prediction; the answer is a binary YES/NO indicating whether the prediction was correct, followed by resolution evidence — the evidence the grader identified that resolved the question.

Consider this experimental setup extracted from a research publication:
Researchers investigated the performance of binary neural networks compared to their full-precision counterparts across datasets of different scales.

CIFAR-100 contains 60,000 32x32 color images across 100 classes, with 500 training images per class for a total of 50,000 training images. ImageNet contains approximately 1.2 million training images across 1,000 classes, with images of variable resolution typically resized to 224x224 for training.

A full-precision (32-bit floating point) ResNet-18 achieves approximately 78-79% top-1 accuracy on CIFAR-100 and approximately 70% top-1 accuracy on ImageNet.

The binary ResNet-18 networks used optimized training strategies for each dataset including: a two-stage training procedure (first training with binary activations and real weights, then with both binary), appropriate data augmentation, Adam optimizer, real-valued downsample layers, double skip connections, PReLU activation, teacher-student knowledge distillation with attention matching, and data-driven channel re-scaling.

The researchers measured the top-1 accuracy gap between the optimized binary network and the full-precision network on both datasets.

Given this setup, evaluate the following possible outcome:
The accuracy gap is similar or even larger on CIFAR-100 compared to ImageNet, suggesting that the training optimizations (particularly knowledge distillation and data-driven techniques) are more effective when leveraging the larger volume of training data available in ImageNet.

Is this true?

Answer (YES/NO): NO